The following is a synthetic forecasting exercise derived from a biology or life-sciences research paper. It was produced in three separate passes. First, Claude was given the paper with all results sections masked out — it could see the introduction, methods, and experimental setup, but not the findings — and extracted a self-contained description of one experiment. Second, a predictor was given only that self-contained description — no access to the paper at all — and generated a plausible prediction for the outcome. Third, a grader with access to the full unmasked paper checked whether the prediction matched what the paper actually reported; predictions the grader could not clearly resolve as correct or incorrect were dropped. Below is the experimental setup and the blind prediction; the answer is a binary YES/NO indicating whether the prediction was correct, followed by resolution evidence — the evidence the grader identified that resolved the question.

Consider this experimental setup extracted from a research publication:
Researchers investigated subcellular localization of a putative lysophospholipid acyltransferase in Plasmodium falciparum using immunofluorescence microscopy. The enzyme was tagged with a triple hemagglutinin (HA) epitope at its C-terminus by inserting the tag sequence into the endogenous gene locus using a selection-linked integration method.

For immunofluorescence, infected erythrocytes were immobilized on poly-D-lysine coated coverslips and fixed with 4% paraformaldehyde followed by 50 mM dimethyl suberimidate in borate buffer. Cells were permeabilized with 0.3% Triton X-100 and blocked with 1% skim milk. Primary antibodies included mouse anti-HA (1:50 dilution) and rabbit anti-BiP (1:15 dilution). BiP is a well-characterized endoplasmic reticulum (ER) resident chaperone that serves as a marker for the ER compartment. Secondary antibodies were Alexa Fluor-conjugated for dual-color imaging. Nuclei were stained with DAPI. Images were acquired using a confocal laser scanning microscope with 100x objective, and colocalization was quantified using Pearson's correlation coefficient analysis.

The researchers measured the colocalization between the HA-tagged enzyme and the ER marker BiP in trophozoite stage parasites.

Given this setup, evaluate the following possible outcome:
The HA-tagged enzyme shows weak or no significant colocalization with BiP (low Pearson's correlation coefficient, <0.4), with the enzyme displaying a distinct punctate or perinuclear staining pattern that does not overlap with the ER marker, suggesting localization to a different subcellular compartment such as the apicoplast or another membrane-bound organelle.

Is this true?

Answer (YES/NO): NO